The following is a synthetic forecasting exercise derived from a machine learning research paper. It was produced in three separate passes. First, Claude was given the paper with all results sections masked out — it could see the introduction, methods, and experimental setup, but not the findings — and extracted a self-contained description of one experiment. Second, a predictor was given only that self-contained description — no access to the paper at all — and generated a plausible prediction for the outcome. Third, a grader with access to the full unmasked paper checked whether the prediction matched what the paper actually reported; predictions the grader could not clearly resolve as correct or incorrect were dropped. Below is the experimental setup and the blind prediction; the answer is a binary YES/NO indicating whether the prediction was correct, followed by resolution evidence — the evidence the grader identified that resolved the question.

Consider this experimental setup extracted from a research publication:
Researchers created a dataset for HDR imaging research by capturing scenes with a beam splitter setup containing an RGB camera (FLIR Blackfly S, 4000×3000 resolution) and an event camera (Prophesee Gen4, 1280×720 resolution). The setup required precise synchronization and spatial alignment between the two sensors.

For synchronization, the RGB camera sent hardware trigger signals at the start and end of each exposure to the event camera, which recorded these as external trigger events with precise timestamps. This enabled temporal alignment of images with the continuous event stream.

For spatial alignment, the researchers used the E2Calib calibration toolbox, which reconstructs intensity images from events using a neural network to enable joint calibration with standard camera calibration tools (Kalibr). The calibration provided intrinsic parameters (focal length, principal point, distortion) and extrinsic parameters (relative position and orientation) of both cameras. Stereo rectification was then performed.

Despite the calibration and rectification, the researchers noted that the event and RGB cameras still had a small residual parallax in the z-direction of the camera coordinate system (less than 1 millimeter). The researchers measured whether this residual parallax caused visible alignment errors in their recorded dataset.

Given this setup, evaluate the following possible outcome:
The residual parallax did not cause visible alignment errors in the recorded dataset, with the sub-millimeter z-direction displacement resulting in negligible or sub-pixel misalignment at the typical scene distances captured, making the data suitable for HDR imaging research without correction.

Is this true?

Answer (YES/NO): YES